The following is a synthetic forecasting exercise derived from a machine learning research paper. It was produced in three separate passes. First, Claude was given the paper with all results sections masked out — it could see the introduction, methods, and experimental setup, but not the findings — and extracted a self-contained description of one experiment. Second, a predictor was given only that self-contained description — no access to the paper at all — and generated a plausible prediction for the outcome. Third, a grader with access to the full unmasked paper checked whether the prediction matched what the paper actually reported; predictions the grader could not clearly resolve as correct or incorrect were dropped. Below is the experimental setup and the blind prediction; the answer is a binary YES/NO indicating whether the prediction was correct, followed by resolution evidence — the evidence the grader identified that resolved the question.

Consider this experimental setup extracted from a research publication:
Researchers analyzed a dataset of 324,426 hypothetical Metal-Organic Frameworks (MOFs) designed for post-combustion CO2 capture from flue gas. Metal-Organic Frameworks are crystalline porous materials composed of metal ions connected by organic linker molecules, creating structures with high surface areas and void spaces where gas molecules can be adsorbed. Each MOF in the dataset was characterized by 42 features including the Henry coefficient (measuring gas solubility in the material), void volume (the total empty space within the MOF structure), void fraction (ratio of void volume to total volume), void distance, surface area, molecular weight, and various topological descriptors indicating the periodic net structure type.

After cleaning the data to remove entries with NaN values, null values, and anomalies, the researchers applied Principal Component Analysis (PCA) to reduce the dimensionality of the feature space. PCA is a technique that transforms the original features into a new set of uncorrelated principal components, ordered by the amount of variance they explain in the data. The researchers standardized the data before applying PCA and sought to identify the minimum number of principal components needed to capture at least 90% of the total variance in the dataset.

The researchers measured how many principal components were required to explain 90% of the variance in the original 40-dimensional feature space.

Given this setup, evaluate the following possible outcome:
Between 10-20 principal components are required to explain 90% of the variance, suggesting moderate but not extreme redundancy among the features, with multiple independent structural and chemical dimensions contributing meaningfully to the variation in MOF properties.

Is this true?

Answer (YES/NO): NO